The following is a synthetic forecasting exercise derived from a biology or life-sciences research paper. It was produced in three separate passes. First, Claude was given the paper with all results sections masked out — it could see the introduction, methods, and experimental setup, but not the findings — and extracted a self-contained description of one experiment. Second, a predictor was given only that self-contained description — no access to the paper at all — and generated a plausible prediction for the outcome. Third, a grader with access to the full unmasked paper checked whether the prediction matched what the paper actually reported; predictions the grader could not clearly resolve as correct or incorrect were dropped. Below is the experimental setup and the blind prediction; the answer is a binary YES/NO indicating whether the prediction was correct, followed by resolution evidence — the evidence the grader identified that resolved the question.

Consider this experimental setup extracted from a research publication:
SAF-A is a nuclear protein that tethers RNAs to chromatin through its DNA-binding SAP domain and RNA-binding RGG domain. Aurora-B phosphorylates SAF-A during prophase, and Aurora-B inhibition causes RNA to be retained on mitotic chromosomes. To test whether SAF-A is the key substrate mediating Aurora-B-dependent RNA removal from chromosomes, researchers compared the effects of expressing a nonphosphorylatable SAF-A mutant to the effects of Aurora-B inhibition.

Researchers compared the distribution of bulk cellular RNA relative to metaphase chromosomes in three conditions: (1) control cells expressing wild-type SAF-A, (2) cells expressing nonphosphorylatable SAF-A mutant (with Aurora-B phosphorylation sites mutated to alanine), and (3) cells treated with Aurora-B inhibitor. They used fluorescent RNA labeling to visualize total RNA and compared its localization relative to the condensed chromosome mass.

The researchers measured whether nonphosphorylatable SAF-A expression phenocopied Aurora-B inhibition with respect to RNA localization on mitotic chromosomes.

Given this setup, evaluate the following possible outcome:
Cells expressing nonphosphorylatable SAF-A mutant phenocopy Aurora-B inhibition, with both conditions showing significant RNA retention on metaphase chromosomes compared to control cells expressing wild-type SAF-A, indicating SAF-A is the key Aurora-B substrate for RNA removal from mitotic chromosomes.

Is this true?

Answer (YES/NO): YES